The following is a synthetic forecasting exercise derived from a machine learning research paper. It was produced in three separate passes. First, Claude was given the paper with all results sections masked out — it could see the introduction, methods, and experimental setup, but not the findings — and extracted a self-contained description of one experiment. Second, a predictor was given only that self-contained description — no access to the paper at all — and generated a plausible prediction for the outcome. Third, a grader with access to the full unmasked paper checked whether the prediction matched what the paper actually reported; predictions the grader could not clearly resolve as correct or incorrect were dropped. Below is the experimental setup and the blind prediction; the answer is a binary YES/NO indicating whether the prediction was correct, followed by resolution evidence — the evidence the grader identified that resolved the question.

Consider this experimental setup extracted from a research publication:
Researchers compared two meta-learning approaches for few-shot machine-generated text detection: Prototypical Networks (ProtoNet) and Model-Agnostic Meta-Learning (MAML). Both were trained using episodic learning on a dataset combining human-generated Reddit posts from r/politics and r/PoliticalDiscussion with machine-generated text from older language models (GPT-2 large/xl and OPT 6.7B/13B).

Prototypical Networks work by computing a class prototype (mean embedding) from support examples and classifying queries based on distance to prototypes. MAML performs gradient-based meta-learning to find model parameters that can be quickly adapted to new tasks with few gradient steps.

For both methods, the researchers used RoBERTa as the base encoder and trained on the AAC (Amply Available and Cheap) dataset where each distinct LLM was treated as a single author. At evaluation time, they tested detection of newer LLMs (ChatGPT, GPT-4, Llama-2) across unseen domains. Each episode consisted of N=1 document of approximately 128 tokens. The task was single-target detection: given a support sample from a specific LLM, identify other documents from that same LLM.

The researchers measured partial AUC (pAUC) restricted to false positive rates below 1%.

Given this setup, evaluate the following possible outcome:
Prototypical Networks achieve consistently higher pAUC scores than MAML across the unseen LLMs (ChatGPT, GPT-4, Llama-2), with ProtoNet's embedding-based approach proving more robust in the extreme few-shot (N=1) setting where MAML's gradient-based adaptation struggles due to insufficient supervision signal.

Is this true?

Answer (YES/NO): NO